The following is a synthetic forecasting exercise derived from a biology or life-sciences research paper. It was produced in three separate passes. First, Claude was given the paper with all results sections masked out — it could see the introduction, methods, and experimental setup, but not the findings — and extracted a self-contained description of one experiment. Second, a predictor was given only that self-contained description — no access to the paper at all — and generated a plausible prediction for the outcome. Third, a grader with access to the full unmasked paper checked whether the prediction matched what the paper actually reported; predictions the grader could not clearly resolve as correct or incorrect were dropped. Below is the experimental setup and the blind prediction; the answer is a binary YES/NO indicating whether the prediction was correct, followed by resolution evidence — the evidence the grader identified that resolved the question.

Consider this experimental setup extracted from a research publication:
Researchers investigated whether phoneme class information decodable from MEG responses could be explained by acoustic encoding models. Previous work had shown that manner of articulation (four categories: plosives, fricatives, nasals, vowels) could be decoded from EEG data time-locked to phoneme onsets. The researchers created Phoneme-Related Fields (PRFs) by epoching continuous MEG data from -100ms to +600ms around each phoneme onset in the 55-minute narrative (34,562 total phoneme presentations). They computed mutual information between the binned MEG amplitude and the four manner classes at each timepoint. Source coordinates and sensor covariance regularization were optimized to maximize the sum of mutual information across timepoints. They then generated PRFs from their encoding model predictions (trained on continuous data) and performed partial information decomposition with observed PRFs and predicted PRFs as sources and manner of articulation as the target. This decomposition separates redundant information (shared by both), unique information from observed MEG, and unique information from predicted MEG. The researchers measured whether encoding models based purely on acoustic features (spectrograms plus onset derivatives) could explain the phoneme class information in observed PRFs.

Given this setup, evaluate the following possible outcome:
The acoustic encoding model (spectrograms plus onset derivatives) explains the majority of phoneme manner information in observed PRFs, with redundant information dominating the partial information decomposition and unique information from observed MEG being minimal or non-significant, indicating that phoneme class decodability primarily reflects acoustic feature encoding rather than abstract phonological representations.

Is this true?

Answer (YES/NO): YES